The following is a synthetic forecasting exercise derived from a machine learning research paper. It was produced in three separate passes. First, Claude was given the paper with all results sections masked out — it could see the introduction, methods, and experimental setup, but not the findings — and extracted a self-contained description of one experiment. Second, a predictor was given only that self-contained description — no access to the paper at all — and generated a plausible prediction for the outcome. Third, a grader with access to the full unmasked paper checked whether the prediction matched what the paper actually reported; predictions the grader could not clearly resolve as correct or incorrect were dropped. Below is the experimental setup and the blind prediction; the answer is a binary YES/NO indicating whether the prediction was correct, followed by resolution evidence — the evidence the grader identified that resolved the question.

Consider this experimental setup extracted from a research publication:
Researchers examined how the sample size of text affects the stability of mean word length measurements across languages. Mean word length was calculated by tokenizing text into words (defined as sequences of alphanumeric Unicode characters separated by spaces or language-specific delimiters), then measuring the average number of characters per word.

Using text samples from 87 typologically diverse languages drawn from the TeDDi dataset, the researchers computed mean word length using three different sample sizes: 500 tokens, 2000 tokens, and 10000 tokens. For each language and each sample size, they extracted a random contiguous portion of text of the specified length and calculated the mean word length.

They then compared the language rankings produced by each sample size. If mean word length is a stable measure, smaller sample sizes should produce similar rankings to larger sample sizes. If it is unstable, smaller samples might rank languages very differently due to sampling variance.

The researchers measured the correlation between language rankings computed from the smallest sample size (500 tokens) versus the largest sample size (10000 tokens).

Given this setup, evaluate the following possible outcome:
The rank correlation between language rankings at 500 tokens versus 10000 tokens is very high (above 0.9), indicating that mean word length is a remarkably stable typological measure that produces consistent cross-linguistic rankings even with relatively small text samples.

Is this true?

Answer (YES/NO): YES